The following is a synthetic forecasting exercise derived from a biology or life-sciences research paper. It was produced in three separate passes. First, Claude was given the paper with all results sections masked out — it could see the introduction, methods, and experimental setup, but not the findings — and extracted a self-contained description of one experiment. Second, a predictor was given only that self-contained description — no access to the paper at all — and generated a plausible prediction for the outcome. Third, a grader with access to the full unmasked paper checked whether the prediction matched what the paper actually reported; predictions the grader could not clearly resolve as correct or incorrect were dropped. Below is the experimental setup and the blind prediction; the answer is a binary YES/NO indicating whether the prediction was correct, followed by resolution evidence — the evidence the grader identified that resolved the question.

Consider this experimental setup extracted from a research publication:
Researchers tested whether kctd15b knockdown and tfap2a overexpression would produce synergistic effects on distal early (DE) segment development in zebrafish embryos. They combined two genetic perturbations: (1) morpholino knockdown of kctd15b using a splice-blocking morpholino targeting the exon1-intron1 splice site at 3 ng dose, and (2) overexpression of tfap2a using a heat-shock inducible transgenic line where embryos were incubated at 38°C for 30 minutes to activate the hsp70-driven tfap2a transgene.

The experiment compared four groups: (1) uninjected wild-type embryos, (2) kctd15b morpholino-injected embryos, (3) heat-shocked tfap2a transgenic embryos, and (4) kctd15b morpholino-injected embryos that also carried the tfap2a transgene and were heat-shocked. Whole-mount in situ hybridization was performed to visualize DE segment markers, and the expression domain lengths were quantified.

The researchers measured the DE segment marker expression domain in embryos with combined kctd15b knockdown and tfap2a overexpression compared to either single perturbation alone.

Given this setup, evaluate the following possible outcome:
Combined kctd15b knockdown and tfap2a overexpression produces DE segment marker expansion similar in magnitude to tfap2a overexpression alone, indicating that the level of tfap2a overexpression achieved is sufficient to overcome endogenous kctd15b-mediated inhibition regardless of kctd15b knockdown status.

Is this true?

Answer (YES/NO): NO